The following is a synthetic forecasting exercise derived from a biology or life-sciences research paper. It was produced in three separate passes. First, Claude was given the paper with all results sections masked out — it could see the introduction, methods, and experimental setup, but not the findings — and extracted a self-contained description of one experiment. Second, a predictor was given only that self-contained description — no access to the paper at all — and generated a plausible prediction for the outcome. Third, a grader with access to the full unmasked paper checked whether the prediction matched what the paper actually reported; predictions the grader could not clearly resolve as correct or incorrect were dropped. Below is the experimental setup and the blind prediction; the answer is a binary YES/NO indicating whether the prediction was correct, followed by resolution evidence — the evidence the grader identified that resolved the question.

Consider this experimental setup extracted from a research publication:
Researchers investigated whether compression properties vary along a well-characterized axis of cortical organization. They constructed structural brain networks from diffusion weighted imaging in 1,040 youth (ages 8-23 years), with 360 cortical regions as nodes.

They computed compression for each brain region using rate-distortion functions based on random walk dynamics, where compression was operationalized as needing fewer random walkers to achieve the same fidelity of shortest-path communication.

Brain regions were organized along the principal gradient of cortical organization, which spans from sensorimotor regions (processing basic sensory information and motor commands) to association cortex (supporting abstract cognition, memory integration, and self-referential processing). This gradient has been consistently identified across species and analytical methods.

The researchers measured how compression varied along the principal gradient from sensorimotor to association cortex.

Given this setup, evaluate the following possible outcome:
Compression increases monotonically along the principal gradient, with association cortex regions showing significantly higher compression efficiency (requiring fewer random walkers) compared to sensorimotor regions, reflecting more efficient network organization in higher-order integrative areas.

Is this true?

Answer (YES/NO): NO